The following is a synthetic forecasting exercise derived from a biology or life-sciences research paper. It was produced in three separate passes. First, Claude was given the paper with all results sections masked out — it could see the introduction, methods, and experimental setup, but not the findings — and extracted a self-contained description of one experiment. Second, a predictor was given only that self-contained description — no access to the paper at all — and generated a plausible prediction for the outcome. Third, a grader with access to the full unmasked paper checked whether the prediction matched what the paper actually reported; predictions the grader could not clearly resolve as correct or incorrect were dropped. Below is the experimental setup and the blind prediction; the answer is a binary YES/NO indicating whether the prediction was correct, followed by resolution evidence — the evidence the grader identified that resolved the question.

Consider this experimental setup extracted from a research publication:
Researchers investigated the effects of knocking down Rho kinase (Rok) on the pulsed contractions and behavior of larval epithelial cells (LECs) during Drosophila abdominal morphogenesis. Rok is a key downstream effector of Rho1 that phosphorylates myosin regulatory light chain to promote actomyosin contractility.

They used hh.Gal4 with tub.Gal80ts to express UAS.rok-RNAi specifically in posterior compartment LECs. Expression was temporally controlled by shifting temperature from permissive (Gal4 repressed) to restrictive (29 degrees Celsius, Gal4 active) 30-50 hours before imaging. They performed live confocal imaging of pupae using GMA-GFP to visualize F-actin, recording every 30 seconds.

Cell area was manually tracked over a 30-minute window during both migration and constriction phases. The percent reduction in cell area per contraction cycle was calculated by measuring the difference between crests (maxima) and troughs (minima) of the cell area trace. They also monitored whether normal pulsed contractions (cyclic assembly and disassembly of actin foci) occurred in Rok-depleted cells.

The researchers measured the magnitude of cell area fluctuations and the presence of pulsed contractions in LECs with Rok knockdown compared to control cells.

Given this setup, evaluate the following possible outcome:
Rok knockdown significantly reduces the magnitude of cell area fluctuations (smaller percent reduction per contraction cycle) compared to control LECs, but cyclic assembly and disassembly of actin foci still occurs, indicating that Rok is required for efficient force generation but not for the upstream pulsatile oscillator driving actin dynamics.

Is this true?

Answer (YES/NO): NO